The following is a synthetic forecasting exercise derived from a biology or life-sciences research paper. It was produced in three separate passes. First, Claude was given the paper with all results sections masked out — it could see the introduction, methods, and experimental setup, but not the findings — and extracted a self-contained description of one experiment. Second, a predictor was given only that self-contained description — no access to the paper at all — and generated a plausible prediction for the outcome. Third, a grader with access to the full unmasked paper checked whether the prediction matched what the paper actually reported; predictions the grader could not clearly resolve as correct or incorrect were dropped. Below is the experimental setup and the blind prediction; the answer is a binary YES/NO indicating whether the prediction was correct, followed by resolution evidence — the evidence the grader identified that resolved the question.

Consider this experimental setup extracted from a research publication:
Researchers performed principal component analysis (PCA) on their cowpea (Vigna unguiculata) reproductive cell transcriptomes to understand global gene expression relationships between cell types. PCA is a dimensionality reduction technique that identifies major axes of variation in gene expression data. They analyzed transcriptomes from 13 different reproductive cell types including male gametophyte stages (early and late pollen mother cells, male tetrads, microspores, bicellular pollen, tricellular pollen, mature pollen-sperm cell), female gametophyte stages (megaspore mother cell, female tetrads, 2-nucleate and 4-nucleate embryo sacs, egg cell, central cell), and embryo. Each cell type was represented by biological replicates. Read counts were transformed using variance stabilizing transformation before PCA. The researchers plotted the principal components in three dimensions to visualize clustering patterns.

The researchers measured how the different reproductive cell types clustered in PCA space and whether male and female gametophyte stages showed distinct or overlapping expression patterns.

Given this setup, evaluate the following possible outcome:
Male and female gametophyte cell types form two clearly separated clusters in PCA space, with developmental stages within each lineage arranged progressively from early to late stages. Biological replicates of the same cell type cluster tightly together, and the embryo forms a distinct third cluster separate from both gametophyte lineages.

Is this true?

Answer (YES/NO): NO